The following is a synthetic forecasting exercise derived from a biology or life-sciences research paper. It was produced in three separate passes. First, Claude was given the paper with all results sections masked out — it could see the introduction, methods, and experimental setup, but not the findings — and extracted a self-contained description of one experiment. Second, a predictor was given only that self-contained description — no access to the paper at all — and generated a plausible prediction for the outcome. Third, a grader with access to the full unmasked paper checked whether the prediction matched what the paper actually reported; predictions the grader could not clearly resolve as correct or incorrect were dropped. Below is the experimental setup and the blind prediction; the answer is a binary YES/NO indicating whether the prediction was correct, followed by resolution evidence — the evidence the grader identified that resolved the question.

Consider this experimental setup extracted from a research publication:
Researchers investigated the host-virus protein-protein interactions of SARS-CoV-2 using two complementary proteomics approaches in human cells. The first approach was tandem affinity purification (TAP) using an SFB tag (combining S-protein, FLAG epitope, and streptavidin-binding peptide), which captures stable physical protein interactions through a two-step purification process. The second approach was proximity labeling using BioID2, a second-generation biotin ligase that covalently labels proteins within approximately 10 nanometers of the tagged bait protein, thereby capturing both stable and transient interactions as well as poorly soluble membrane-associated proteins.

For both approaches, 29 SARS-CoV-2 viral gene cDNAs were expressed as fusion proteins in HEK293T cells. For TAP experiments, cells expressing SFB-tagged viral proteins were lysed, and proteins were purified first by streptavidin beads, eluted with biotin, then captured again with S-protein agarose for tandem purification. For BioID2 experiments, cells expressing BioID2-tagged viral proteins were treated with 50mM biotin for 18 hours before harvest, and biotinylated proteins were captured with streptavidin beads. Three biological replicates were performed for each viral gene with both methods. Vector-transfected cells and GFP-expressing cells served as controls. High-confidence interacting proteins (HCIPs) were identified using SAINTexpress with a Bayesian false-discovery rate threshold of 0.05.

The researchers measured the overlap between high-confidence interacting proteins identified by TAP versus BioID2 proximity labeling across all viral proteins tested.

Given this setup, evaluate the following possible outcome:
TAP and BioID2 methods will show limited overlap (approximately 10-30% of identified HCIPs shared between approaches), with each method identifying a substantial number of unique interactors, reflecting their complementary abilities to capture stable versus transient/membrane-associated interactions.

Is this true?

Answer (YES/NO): NO